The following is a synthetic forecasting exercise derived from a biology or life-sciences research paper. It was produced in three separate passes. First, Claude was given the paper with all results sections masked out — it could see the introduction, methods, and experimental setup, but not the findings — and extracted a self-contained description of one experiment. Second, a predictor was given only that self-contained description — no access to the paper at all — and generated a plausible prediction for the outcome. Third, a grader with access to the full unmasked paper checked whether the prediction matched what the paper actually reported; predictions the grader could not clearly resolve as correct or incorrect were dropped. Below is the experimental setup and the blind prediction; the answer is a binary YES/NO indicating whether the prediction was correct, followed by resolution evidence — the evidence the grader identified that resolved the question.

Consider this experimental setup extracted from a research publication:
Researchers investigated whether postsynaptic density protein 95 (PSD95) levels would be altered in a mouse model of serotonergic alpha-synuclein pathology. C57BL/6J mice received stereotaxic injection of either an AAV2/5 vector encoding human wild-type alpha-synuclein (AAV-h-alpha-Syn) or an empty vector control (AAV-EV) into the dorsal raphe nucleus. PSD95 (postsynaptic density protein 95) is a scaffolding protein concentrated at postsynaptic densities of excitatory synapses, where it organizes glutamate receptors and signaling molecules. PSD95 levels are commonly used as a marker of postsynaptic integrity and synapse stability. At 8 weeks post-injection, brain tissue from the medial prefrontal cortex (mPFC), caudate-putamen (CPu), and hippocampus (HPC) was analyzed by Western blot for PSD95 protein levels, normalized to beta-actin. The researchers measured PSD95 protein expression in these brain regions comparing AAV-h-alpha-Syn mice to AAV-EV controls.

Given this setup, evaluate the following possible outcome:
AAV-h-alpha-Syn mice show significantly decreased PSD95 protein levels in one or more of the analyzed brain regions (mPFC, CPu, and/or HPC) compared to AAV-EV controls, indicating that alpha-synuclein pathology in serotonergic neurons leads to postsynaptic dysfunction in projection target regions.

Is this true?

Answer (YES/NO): YES